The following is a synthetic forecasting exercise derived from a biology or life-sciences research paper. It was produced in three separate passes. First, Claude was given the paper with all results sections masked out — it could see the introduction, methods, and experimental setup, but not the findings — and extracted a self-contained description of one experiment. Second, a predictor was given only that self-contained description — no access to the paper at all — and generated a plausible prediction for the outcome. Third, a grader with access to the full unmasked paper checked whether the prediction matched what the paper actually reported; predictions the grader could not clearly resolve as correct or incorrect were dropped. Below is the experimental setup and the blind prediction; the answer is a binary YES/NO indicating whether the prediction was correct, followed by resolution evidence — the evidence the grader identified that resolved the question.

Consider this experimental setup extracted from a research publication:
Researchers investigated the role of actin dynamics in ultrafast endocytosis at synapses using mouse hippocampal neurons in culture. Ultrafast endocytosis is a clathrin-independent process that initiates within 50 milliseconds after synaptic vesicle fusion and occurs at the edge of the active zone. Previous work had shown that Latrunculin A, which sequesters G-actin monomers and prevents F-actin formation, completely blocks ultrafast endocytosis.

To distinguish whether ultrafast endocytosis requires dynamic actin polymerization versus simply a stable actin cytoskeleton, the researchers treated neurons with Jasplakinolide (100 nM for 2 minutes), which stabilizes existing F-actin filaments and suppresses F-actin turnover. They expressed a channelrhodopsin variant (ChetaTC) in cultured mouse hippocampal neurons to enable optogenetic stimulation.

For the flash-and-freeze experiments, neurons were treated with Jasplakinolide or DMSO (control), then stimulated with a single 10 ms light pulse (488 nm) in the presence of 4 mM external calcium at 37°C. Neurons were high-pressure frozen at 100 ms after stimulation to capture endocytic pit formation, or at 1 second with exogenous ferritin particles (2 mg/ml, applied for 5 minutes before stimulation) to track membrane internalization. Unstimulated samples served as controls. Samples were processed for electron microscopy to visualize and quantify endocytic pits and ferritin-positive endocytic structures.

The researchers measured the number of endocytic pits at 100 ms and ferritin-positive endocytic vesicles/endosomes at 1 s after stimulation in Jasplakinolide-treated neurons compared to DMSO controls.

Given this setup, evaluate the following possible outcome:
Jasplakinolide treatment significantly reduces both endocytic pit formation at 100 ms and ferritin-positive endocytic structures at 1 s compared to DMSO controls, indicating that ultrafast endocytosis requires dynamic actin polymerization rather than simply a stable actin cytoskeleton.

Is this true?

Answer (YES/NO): NO